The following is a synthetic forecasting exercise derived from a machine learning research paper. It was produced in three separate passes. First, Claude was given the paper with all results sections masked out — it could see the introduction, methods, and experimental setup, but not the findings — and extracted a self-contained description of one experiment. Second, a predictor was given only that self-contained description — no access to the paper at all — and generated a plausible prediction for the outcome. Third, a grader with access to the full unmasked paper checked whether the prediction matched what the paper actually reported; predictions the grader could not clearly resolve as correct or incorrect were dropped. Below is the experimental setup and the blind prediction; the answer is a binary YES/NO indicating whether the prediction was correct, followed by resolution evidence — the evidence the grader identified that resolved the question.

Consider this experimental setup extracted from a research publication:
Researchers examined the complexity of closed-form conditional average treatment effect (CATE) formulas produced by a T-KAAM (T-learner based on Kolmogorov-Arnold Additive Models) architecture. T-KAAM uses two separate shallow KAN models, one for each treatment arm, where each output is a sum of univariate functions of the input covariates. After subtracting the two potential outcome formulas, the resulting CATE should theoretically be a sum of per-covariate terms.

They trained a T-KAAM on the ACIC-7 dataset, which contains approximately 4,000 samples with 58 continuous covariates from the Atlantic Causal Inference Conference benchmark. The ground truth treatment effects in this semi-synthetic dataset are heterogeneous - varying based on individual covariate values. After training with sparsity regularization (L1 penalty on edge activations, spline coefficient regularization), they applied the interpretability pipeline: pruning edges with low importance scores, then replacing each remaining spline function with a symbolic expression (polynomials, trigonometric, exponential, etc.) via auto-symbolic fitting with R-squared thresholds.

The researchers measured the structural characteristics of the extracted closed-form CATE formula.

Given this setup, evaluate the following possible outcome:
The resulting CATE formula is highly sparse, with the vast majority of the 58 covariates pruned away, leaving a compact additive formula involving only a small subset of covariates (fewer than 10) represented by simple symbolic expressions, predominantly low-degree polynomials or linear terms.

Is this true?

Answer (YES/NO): NO